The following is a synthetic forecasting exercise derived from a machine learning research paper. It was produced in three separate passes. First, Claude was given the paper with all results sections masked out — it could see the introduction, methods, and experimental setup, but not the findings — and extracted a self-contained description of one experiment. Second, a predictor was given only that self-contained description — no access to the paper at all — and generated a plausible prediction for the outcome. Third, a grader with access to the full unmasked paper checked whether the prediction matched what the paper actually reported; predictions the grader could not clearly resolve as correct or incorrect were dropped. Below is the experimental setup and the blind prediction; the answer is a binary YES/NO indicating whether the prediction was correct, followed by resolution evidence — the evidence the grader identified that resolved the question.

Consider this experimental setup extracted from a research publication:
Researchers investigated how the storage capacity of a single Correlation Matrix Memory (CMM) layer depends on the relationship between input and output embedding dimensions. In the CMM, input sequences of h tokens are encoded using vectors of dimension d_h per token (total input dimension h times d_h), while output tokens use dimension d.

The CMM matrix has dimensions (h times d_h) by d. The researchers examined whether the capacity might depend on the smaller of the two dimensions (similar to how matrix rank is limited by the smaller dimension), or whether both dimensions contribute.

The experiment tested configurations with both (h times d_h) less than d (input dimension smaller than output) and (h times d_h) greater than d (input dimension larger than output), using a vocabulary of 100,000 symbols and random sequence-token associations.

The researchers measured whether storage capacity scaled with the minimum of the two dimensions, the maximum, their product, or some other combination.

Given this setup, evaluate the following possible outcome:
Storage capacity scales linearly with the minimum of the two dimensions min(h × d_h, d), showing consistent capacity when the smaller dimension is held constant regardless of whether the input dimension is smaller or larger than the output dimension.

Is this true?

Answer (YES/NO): NO